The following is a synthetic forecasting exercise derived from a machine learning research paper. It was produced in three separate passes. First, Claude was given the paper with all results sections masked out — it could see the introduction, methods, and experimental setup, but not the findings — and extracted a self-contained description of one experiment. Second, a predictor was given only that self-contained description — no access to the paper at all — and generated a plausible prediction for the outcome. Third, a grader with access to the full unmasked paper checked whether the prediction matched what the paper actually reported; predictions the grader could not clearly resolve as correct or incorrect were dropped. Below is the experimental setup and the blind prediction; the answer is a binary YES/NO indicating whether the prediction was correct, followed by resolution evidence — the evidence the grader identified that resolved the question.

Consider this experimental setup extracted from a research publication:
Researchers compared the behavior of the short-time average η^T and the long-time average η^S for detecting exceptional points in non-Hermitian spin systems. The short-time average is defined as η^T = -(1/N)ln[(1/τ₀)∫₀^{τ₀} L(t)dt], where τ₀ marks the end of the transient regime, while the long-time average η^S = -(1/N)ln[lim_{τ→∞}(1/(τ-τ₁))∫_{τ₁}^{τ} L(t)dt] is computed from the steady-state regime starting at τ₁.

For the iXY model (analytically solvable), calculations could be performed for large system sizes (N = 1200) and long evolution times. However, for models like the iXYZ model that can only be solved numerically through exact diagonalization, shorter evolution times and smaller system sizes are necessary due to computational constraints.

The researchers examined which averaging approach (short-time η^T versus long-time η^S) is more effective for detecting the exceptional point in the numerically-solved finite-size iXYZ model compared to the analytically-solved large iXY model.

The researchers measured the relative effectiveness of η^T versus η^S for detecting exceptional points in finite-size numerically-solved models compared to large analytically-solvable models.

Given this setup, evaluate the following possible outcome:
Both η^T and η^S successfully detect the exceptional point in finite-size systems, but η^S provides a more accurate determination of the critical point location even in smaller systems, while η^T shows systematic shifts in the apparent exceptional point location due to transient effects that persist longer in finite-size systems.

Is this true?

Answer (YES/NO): NO